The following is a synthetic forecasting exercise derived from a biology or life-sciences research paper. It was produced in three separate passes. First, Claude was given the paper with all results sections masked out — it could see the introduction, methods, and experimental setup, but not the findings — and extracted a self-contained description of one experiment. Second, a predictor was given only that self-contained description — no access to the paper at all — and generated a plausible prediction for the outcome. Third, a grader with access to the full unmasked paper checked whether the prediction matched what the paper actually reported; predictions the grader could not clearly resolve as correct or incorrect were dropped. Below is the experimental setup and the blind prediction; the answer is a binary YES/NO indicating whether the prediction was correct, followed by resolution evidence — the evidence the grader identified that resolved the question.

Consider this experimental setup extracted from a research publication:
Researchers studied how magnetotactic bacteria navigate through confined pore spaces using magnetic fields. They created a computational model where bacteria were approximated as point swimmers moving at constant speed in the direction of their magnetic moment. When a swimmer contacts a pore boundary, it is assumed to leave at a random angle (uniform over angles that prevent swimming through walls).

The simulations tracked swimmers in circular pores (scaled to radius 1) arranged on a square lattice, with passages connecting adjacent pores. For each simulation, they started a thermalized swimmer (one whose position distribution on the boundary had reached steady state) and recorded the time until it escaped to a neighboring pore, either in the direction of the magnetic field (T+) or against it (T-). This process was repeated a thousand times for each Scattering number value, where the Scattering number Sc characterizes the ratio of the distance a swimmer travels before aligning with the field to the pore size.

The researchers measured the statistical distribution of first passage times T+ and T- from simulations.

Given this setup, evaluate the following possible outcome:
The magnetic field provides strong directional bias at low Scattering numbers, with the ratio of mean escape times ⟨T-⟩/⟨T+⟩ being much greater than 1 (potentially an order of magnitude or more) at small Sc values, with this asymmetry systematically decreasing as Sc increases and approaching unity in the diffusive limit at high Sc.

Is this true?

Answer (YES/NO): YES